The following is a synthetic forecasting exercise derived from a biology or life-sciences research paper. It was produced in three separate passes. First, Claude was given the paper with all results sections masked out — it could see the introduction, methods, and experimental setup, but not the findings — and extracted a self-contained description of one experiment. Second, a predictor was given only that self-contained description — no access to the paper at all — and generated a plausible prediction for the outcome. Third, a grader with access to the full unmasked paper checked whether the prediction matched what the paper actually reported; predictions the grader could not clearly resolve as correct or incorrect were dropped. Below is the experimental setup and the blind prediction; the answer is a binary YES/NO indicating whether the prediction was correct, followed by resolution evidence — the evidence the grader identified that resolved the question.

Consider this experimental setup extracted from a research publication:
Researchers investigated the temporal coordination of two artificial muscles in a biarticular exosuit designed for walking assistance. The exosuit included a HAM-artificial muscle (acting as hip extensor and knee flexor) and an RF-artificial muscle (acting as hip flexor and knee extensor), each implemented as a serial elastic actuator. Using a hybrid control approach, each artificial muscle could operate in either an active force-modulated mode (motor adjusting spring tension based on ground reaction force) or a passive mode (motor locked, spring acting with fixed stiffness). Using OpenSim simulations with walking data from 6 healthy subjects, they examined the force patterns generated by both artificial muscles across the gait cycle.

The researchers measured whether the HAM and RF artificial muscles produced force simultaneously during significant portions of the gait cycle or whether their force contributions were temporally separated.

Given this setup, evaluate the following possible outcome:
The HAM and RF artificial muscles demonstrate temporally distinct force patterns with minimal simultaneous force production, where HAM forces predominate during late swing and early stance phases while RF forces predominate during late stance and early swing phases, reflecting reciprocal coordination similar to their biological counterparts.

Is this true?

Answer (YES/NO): YES